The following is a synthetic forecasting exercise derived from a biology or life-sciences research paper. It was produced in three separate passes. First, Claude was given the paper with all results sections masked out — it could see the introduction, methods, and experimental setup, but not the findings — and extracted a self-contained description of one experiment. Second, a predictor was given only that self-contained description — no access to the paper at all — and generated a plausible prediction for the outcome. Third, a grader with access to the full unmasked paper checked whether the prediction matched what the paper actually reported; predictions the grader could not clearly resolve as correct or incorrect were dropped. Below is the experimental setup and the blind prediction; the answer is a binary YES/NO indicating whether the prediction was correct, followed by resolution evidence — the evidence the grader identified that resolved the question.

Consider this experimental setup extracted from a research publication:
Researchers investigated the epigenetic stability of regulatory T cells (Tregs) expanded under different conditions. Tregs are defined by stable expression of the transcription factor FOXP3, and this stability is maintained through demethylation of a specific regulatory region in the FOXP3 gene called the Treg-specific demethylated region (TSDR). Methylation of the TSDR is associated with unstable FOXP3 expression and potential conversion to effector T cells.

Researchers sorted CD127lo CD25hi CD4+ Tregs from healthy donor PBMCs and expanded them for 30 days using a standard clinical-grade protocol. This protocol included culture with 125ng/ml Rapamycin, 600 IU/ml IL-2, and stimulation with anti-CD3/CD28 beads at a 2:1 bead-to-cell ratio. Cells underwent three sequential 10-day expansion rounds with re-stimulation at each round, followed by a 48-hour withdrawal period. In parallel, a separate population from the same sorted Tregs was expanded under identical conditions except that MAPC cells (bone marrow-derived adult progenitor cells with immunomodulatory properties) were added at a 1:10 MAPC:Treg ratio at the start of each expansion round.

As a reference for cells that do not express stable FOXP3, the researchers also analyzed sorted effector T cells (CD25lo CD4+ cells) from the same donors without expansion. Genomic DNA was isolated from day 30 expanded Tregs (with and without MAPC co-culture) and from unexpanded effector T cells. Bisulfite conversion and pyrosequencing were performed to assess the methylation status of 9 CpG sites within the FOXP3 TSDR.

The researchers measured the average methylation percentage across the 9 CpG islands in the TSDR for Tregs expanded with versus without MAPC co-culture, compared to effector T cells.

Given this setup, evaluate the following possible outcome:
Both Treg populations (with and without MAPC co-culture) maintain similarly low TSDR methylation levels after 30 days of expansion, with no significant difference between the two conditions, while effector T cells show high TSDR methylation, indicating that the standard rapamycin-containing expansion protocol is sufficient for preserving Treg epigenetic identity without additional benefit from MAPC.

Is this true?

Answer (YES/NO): YES